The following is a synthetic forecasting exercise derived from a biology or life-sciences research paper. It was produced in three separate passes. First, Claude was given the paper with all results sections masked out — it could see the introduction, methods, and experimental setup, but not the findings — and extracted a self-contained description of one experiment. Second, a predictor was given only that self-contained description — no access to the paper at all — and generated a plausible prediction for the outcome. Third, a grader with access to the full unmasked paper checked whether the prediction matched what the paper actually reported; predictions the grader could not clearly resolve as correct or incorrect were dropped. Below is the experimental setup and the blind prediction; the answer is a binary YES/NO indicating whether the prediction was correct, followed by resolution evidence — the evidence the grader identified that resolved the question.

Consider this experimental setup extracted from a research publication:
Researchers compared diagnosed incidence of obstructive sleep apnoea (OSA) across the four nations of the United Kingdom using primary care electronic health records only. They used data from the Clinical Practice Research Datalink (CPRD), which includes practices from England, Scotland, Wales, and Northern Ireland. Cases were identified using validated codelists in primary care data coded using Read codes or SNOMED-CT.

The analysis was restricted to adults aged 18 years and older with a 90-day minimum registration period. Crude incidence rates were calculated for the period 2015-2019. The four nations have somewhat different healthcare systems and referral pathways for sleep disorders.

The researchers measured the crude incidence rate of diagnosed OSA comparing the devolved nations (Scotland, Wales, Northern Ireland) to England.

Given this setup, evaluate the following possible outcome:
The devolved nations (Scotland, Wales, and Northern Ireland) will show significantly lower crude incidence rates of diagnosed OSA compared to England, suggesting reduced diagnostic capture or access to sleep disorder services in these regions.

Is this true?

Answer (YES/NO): NO